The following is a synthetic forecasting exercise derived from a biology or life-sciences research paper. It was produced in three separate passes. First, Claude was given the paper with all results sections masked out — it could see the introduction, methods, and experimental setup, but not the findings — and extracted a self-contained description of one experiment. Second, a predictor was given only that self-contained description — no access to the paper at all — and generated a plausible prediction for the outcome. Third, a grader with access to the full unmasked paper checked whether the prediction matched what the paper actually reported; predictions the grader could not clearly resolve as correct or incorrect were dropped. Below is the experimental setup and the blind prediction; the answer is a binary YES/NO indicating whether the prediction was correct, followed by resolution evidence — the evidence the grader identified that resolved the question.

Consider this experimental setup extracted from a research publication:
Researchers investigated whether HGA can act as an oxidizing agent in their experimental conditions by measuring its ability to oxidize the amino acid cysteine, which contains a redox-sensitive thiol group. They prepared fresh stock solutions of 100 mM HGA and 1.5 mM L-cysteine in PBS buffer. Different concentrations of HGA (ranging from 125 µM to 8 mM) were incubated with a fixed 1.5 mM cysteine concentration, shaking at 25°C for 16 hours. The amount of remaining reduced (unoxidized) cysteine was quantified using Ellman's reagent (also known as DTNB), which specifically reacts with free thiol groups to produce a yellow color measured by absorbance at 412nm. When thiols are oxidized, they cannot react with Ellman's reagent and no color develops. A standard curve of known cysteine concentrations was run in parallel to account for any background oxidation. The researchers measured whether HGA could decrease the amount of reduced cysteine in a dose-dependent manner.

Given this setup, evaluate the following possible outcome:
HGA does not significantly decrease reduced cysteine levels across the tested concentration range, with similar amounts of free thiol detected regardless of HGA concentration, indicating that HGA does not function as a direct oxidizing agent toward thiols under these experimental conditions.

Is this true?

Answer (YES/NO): NO